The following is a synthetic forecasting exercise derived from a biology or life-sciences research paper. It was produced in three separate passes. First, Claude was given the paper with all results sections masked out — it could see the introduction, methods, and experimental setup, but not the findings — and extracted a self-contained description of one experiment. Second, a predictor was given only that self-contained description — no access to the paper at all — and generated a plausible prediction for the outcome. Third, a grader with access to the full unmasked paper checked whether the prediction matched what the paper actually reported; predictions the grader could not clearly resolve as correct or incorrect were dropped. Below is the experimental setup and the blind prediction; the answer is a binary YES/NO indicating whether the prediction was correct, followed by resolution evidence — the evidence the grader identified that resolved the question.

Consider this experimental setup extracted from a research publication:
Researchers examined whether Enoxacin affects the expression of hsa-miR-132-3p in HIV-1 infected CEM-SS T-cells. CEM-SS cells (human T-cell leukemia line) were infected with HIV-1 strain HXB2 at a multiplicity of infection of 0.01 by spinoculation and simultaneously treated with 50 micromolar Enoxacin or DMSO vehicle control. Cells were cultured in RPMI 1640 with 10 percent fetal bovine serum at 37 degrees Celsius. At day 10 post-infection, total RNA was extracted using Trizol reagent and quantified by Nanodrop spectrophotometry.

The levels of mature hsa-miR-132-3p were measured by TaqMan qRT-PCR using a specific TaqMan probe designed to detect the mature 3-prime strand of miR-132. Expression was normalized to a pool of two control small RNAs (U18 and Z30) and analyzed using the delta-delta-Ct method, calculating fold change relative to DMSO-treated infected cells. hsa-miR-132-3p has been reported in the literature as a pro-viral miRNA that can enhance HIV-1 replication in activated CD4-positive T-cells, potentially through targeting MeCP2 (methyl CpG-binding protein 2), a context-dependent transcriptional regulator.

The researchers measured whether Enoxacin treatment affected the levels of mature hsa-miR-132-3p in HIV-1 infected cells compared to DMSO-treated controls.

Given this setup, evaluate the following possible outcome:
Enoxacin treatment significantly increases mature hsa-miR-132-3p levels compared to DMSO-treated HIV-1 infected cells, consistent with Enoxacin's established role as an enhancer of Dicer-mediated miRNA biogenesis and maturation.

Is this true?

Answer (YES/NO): NO